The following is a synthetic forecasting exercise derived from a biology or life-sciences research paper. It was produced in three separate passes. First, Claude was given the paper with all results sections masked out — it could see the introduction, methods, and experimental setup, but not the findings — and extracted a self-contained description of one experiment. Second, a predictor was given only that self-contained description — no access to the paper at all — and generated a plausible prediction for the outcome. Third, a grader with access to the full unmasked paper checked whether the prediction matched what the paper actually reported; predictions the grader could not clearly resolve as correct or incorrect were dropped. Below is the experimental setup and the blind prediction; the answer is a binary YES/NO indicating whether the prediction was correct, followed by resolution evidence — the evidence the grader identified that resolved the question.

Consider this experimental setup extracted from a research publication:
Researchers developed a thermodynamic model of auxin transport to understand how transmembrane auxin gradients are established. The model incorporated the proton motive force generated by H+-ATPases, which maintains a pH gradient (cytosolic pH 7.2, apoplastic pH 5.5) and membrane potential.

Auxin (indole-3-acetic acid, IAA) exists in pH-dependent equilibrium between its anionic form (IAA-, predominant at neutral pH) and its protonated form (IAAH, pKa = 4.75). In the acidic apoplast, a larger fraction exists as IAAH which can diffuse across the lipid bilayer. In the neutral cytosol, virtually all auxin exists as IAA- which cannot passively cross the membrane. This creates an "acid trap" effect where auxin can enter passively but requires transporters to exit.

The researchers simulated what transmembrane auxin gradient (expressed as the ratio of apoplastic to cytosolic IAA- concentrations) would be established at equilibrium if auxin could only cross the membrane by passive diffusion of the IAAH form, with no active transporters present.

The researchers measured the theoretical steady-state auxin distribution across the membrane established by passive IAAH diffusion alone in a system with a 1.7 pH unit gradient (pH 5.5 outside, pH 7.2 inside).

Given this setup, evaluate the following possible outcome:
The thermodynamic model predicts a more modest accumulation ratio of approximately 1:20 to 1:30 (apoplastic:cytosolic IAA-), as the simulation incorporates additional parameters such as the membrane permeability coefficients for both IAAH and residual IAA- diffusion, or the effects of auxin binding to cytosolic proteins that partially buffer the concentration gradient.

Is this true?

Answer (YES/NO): NO